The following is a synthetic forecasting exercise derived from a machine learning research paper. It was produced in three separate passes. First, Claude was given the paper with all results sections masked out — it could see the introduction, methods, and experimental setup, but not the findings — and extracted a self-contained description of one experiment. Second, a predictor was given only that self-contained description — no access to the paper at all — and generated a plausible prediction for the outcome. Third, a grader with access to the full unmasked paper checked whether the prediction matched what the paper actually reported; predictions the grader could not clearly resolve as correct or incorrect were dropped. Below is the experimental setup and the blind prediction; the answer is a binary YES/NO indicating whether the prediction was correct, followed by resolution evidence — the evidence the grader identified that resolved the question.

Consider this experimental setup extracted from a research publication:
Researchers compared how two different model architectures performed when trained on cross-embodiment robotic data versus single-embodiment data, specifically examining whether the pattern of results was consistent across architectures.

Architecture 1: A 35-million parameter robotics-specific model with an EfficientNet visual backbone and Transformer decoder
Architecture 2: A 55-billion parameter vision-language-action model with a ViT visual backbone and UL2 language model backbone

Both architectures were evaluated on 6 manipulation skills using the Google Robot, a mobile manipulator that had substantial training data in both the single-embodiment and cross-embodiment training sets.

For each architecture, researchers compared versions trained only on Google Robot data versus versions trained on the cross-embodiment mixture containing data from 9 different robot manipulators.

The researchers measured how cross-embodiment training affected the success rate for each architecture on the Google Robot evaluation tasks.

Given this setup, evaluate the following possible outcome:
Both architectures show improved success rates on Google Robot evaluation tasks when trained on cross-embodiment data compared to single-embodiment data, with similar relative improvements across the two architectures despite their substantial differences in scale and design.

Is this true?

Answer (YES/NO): NO